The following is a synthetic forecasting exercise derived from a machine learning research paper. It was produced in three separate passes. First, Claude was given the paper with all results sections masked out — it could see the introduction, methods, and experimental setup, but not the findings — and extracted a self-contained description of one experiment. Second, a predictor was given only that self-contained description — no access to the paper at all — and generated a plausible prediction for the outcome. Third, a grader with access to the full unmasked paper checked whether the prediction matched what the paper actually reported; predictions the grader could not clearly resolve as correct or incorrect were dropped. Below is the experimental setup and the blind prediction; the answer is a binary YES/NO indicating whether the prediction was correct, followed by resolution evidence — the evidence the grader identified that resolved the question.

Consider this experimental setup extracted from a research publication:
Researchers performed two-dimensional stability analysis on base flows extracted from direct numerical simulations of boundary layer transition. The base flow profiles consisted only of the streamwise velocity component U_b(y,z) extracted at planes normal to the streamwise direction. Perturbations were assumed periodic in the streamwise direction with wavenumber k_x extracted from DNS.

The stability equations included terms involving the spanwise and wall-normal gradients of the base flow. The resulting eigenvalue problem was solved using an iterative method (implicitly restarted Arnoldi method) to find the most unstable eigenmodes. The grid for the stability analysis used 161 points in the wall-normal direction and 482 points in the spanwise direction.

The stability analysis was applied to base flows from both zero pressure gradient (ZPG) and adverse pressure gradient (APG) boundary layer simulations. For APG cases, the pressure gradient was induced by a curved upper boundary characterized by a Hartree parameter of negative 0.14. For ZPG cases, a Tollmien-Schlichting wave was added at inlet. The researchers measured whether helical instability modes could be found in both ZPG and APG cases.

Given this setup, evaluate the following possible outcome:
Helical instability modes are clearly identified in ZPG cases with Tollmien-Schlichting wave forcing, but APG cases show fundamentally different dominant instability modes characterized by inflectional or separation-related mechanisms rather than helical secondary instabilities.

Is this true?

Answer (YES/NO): NO